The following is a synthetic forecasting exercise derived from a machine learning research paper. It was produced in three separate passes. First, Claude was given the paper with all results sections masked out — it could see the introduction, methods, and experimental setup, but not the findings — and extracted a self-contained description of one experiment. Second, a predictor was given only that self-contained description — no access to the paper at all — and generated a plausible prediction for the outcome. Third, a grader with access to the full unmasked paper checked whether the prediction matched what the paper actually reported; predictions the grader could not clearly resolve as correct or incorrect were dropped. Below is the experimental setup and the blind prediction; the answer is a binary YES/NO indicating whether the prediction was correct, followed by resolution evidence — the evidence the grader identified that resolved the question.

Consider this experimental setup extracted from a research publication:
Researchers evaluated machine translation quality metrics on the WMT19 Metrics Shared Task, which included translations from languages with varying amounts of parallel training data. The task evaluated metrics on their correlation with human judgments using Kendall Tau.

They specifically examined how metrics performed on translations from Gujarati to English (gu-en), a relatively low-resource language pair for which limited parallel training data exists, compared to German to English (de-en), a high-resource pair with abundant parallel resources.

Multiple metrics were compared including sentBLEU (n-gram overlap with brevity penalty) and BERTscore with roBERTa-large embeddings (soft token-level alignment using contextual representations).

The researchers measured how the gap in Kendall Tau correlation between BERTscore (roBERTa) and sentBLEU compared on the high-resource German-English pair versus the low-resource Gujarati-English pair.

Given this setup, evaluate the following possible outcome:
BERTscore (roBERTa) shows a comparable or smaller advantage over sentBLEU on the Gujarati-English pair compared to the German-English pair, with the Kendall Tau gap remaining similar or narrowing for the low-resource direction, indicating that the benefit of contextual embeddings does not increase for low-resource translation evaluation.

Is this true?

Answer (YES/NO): YES